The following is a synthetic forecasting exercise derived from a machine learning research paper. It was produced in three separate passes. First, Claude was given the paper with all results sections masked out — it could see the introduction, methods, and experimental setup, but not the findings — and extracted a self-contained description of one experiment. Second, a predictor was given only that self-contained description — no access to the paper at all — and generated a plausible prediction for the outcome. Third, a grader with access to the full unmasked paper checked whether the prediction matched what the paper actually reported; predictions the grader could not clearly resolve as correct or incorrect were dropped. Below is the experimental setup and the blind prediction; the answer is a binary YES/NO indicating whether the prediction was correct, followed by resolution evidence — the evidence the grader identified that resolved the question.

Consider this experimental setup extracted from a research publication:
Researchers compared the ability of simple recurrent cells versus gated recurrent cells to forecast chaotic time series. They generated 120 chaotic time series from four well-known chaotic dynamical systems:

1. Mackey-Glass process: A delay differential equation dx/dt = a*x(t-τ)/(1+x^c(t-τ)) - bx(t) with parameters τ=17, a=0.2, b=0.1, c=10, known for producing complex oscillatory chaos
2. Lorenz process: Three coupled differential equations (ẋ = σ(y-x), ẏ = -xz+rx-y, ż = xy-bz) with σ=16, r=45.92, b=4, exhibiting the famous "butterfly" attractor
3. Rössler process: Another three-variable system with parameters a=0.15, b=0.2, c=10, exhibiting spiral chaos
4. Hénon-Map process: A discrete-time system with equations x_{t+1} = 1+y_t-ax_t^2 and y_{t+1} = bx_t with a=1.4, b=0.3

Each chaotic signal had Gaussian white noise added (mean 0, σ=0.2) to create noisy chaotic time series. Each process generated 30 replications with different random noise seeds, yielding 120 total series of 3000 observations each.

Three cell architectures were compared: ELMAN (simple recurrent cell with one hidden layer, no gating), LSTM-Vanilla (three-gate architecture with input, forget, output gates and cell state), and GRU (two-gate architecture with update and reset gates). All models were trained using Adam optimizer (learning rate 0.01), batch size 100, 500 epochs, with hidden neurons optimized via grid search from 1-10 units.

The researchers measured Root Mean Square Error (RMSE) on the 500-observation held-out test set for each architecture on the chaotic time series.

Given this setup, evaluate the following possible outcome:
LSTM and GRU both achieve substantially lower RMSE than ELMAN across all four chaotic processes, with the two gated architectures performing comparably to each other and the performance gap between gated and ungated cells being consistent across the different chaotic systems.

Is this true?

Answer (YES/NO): NO